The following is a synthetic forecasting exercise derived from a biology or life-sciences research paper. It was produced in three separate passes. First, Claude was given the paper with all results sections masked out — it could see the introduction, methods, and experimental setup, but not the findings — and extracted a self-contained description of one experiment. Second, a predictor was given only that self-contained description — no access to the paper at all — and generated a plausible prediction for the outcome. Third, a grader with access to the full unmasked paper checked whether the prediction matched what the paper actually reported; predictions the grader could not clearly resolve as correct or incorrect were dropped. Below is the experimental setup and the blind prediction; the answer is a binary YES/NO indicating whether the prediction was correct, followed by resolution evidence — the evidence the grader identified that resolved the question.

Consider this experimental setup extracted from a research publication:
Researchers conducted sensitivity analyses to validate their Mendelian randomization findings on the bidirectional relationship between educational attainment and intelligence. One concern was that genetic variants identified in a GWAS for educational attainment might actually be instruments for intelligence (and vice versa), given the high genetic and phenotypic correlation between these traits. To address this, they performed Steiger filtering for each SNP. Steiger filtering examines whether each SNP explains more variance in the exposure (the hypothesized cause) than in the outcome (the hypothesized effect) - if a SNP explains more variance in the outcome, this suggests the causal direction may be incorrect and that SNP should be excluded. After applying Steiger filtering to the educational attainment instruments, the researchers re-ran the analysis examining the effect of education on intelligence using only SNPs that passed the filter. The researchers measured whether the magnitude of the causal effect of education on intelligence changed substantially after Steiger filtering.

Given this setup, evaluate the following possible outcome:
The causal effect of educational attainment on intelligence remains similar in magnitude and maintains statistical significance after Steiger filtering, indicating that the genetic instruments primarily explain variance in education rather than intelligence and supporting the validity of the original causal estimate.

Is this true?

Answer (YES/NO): NO